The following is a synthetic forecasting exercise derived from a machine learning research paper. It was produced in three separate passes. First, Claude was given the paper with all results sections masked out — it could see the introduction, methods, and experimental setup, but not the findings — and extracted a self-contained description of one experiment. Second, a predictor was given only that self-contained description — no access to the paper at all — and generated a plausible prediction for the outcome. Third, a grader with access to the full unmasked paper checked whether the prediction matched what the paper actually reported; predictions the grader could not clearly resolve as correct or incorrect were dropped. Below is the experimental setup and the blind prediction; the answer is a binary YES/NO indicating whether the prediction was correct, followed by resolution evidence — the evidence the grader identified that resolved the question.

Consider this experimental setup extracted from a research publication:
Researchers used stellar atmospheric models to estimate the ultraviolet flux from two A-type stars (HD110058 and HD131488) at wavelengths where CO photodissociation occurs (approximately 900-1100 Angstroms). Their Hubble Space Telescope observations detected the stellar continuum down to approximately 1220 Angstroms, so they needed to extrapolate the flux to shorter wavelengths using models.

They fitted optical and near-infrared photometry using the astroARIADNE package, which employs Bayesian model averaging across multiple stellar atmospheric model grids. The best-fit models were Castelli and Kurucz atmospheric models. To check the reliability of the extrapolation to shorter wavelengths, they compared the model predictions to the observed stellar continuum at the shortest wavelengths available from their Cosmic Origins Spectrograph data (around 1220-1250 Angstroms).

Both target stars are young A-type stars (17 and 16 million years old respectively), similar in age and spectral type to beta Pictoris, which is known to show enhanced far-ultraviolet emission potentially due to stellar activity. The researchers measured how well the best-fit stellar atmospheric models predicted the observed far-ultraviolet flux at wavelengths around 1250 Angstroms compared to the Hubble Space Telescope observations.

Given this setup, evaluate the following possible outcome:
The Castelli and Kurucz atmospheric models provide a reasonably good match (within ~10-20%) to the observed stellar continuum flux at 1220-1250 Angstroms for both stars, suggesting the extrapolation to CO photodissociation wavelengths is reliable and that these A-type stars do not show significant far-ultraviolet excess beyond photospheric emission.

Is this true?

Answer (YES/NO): NO